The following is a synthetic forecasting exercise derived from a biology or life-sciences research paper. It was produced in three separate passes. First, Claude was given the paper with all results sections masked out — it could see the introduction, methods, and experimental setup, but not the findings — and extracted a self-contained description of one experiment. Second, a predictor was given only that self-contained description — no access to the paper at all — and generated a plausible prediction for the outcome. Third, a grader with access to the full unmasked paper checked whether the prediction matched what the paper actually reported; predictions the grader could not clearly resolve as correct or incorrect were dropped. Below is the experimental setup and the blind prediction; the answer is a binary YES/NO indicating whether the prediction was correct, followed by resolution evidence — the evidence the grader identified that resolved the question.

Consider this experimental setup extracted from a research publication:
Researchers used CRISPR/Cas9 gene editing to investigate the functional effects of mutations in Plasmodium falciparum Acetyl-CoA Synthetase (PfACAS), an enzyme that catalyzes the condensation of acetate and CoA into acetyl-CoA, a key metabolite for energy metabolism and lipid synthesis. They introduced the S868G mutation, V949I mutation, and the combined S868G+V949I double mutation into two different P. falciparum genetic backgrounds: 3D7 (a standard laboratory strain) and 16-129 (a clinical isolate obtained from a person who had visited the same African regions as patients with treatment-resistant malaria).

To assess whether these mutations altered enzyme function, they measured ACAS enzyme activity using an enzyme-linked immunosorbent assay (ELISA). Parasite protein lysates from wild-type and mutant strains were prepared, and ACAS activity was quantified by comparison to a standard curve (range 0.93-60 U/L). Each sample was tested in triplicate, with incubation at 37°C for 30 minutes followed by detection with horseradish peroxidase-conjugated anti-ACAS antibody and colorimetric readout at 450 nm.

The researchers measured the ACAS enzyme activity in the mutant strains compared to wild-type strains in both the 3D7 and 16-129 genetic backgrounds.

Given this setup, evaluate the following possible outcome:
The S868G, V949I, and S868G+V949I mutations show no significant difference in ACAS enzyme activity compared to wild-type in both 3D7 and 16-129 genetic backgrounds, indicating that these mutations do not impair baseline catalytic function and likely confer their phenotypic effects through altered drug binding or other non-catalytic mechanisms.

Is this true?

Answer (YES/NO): YES